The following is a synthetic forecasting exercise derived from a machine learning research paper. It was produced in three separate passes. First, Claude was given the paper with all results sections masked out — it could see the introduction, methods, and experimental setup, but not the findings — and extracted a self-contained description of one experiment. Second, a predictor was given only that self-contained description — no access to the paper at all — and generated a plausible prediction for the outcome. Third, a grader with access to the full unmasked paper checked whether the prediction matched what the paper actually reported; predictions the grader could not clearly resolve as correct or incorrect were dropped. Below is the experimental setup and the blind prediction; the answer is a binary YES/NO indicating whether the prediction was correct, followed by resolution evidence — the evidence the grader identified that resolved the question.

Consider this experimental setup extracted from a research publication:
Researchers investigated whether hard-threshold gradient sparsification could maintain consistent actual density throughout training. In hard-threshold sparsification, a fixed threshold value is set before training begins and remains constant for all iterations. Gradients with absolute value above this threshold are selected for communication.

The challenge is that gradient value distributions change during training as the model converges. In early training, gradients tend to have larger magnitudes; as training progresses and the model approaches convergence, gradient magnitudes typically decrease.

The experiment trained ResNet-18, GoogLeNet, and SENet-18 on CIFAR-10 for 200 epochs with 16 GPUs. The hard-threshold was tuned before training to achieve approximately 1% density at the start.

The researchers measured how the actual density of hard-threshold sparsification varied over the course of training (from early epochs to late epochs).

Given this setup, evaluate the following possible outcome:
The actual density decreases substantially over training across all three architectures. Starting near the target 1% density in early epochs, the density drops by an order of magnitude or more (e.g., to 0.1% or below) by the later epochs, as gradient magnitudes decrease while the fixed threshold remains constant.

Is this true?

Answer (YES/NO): NO